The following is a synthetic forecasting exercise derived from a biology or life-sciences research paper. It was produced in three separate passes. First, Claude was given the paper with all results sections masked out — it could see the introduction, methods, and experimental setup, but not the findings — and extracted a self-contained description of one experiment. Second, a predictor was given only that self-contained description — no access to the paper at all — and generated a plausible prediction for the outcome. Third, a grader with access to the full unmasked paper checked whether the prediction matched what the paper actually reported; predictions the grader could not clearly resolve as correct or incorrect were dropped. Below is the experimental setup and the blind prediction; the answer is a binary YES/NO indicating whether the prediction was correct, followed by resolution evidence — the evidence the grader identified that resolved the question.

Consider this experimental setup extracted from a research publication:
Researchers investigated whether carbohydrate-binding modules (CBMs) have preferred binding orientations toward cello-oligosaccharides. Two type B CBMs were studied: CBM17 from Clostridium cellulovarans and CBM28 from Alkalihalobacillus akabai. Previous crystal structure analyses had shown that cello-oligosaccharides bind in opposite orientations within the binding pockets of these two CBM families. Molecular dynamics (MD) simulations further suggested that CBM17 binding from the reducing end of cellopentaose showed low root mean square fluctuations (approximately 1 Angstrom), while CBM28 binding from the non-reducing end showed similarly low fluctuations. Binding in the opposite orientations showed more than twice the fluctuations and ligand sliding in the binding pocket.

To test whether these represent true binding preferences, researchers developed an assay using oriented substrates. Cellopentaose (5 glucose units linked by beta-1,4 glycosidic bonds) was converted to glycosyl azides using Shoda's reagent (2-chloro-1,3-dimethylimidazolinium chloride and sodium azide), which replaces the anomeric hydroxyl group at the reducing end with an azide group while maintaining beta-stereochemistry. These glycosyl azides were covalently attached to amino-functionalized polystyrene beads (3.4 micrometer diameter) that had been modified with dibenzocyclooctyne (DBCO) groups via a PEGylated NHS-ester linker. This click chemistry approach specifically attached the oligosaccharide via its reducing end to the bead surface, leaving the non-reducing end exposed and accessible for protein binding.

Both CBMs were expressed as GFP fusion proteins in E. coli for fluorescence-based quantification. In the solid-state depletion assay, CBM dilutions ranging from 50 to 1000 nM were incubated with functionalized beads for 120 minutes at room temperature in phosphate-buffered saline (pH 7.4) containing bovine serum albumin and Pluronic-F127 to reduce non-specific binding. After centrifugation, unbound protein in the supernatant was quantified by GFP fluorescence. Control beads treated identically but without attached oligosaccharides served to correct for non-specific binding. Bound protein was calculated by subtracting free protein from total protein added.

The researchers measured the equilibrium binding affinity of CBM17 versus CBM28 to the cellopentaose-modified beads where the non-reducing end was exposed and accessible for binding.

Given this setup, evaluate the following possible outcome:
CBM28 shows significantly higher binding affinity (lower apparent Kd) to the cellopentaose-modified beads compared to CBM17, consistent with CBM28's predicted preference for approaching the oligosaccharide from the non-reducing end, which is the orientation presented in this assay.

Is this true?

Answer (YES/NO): YES